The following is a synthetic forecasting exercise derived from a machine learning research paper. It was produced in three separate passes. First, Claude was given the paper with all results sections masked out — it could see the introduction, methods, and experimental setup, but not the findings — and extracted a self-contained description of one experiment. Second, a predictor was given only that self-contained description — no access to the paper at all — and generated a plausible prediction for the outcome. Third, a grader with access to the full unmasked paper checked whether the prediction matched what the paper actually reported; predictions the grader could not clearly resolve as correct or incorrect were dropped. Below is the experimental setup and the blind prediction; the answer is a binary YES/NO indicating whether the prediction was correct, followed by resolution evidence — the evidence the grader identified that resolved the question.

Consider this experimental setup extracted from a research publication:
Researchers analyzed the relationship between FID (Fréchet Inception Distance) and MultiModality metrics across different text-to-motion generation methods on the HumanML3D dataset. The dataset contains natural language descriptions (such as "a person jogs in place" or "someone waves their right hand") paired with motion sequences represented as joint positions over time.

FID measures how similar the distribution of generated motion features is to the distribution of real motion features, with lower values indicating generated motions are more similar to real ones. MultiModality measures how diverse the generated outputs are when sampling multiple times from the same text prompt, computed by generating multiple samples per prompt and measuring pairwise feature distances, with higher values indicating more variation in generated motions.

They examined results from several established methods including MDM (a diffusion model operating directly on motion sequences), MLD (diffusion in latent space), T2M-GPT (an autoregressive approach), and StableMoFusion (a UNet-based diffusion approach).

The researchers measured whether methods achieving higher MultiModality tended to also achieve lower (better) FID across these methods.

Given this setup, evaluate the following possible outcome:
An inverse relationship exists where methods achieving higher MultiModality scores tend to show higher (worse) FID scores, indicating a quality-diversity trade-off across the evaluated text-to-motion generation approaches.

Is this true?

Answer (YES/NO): YES